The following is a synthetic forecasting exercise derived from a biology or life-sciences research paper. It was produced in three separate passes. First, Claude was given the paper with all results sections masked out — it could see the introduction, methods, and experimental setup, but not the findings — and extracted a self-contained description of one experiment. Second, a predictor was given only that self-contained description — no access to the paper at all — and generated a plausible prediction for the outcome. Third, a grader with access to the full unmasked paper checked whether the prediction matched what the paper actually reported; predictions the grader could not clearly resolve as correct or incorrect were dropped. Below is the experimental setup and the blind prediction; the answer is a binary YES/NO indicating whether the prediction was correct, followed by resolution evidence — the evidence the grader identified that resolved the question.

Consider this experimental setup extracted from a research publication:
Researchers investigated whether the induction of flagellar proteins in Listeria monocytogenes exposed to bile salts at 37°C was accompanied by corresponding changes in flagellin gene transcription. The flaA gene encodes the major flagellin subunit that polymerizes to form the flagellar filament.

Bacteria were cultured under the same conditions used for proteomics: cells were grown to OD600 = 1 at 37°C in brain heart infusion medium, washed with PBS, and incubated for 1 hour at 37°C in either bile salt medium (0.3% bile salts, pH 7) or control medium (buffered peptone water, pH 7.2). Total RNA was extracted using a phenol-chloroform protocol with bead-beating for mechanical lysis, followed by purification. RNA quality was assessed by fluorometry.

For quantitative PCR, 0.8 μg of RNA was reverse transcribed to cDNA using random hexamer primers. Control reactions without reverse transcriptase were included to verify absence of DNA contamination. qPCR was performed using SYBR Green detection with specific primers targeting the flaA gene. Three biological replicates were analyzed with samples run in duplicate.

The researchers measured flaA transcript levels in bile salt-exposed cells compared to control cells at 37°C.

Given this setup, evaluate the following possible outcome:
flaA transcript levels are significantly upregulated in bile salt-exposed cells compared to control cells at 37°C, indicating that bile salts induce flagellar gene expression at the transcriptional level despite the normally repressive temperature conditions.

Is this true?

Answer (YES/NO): NO